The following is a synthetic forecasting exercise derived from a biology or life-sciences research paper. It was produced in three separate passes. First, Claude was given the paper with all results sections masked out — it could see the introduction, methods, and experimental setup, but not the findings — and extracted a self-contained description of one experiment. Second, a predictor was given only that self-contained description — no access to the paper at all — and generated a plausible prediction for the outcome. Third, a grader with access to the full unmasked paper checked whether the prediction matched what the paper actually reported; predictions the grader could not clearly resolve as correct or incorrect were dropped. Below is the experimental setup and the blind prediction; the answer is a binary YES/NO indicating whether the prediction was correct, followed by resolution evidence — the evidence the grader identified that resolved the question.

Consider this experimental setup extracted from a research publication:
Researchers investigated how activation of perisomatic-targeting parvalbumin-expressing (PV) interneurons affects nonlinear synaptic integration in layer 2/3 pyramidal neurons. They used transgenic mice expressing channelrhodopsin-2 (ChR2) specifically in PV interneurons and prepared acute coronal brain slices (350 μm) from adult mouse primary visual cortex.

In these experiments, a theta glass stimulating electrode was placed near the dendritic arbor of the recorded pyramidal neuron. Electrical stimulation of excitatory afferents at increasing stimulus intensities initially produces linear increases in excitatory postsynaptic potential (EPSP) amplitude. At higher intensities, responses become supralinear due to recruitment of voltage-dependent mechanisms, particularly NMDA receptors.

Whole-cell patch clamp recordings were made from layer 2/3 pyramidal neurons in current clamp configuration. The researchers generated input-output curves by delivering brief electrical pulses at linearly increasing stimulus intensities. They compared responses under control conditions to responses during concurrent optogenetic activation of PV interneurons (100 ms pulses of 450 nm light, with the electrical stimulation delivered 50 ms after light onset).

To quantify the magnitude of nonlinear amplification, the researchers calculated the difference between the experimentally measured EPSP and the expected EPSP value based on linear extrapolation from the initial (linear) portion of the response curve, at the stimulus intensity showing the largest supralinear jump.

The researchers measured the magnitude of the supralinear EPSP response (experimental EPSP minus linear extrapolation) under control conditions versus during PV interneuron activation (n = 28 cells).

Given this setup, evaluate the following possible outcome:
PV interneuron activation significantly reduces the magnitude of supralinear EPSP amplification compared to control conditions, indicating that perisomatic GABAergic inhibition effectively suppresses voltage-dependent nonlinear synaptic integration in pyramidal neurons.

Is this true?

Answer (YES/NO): NO